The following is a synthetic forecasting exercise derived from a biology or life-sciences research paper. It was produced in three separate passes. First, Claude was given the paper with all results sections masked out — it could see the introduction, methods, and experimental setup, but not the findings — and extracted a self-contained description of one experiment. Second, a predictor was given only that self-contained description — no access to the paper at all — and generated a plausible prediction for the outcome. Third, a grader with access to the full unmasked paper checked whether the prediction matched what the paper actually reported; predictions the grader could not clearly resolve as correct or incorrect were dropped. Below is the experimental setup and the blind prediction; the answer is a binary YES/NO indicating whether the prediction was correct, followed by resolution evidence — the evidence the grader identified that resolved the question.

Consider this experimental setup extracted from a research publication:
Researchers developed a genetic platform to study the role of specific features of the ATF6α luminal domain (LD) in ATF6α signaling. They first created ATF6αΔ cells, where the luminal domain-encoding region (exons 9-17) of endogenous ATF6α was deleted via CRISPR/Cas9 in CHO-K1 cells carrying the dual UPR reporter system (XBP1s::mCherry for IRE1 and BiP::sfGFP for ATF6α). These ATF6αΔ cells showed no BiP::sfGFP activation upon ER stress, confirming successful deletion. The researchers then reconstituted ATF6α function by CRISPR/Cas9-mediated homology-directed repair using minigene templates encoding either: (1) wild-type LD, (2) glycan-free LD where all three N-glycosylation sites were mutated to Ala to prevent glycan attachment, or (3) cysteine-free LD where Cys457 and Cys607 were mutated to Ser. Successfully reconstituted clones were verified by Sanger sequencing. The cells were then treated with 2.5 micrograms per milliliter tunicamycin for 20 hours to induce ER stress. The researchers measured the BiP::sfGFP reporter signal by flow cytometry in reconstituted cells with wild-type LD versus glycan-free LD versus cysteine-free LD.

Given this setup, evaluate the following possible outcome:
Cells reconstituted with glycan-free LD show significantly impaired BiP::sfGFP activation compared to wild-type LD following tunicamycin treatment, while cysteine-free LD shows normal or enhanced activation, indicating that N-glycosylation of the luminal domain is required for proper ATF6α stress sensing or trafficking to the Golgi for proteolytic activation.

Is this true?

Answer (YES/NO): NO